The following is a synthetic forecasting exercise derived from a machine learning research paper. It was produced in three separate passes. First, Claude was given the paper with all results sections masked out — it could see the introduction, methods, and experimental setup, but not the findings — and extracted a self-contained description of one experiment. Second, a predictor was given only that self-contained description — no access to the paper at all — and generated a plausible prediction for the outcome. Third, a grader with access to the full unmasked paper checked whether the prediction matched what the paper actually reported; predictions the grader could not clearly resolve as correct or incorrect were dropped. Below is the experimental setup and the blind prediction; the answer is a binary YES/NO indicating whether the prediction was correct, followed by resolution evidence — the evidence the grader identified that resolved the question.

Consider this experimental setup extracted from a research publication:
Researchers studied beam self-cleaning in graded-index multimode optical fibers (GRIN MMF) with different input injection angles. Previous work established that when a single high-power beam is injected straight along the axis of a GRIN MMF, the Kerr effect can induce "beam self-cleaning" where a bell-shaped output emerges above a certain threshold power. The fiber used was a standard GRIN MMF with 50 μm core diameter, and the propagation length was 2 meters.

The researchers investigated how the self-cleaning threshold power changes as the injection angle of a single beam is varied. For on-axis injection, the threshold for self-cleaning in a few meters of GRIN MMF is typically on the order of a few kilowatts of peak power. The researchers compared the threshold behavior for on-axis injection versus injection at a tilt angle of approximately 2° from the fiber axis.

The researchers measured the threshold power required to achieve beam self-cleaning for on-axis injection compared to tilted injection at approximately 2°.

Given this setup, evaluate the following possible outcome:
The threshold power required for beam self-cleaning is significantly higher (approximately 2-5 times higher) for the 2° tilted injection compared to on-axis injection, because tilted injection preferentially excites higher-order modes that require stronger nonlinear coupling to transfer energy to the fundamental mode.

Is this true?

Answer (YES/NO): NO